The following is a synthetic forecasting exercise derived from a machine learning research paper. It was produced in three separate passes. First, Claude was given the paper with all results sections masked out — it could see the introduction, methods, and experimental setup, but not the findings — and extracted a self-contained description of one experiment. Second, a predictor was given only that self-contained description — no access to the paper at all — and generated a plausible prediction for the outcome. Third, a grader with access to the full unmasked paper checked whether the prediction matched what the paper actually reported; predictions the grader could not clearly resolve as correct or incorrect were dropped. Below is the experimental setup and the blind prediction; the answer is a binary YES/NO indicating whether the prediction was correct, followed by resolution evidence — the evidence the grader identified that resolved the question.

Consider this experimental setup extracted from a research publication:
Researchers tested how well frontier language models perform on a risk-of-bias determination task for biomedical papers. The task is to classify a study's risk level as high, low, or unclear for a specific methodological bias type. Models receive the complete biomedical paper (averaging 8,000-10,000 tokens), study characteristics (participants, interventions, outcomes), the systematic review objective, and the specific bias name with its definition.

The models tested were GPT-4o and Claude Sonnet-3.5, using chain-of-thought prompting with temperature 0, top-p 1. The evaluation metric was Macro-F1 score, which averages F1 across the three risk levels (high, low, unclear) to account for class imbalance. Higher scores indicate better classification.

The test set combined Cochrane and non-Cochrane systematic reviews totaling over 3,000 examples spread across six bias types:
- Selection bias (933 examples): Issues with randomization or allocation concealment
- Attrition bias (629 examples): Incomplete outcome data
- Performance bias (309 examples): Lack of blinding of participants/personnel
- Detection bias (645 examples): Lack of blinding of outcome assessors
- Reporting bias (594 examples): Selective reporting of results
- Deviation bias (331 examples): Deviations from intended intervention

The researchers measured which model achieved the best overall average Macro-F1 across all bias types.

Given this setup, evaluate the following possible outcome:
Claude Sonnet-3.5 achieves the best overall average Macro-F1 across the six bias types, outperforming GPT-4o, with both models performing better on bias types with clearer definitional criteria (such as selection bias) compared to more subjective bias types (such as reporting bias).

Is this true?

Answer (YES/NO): NO